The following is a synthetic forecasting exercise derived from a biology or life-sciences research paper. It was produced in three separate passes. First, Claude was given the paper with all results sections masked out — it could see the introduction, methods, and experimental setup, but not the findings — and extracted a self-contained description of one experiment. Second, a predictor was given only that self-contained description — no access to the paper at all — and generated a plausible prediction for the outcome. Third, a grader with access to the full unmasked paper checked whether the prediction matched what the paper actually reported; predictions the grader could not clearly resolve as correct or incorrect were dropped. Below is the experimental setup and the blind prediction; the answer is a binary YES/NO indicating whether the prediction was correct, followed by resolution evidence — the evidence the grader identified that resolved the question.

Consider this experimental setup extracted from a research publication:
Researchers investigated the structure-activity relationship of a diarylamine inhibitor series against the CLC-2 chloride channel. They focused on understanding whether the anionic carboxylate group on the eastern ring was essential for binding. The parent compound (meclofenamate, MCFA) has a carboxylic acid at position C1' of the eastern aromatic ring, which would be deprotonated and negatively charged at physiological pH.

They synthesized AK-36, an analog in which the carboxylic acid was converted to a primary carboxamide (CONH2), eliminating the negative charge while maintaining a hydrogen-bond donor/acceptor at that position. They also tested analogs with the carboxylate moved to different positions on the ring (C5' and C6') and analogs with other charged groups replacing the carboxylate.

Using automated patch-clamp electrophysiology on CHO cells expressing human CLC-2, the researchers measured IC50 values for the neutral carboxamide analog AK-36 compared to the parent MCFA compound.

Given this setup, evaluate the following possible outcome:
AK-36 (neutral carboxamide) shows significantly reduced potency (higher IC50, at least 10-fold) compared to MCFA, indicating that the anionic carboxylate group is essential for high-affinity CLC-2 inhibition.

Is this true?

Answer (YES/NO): NO